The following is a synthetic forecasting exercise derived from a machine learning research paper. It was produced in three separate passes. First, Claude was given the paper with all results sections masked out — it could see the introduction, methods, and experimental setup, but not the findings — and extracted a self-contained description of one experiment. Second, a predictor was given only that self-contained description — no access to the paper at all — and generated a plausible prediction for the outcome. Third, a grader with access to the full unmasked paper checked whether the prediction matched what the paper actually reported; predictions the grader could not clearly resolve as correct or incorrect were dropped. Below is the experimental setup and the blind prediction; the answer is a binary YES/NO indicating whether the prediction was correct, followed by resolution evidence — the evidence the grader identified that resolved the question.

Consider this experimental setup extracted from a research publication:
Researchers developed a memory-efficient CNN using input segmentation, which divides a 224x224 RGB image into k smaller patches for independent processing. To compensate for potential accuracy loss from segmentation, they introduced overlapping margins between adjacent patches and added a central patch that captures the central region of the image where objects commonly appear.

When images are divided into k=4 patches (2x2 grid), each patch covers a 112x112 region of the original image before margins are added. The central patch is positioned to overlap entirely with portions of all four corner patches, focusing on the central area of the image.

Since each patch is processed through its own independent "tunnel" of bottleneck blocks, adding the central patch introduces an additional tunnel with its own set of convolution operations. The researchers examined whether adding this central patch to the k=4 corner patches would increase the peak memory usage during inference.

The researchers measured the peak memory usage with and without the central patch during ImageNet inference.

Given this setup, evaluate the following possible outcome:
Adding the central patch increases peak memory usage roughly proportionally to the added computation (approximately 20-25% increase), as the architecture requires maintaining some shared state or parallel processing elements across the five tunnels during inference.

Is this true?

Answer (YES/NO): NO